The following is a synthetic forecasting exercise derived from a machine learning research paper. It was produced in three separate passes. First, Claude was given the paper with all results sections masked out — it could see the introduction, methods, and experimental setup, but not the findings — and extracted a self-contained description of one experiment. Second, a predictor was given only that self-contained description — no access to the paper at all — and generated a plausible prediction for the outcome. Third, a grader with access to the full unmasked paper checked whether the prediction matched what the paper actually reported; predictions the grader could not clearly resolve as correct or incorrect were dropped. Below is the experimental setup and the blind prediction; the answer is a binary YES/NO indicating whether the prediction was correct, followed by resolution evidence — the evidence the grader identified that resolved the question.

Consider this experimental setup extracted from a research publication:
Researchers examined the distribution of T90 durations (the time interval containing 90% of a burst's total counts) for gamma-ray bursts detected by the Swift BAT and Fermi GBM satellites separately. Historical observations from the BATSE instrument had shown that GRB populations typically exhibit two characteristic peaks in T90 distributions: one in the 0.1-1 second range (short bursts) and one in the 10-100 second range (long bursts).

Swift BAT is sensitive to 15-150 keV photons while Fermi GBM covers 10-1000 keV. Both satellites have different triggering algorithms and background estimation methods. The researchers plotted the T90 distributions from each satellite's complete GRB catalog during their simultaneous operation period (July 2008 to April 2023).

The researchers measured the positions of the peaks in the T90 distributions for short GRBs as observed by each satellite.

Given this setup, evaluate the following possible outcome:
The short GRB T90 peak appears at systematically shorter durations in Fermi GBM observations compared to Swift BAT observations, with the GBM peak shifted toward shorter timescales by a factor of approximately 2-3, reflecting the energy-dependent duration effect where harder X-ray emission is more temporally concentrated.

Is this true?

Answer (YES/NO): NO